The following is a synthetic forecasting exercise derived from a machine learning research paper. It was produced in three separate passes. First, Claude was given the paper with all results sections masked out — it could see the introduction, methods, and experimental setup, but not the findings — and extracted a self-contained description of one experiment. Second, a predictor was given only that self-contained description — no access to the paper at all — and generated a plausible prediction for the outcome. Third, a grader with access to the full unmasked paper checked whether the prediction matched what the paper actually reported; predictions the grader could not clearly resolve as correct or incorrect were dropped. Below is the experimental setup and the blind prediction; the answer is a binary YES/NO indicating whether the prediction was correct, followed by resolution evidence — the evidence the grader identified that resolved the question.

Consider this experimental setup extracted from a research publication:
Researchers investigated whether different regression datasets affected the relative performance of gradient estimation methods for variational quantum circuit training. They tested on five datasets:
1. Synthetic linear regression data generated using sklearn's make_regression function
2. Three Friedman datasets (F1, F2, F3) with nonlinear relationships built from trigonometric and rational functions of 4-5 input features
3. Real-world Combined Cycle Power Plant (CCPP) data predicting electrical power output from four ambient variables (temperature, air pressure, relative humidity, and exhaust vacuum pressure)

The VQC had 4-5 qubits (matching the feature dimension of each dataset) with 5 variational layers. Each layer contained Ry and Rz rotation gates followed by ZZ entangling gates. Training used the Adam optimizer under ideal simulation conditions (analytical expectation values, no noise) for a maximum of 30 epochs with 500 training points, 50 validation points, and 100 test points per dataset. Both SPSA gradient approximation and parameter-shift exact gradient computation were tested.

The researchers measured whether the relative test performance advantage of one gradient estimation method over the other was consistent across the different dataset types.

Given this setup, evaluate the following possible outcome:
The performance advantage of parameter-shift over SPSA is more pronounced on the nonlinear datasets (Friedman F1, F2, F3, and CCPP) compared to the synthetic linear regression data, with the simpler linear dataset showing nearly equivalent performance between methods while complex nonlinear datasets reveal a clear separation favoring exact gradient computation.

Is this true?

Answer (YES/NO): NO